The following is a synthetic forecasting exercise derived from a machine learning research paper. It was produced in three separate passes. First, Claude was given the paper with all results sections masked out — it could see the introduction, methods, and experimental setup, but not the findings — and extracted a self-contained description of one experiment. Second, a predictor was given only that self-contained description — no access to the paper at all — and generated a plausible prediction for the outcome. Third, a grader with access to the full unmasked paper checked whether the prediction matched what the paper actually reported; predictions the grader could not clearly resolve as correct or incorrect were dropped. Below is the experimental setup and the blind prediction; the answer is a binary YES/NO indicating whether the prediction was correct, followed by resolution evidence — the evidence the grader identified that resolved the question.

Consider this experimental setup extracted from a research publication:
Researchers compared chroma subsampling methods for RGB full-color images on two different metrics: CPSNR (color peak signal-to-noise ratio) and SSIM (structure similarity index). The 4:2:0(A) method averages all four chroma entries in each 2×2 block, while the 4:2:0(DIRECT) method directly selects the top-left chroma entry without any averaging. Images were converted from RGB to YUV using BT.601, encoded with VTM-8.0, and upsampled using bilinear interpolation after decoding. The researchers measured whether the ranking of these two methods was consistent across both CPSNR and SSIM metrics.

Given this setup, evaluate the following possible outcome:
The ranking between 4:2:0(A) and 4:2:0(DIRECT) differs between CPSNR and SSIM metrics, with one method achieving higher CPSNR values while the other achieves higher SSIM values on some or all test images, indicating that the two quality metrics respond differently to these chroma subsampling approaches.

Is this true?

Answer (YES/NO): NO